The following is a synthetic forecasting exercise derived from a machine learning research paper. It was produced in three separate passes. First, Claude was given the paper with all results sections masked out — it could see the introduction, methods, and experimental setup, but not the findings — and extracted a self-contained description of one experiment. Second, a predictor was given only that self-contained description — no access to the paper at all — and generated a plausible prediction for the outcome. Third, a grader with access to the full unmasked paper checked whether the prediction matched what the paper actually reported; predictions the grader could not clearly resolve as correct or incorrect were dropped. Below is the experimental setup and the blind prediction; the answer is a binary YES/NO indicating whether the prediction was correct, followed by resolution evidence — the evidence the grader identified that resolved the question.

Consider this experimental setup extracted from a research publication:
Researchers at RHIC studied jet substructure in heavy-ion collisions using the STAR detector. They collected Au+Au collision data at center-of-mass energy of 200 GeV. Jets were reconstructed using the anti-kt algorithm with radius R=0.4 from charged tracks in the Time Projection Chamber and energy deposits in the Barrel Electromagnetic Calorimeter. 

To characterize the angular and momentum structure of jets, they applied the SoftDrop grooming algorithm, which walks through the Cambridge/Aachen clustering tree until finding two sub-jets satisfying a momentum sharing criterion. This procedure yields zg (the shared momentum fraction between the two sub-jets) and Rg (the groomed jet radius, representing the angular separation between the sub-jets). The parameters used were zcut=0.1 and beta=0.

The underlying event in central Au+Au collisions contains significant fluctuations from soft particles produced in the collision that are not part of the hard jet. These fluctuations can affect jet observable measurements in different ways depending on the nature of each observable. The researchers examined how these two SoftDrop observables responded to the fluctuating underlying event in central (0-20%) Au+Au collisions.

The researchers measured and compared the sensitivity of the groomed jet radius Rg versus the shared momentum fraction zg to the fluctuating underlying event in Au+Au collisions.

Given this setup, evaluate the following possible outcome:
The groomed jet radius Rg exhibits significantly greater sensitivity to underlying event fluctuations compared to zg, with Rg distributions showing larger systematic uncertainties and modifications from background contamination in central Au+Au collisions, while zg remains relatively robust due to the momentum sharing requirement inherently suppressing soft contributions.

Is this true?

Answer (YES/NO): NO